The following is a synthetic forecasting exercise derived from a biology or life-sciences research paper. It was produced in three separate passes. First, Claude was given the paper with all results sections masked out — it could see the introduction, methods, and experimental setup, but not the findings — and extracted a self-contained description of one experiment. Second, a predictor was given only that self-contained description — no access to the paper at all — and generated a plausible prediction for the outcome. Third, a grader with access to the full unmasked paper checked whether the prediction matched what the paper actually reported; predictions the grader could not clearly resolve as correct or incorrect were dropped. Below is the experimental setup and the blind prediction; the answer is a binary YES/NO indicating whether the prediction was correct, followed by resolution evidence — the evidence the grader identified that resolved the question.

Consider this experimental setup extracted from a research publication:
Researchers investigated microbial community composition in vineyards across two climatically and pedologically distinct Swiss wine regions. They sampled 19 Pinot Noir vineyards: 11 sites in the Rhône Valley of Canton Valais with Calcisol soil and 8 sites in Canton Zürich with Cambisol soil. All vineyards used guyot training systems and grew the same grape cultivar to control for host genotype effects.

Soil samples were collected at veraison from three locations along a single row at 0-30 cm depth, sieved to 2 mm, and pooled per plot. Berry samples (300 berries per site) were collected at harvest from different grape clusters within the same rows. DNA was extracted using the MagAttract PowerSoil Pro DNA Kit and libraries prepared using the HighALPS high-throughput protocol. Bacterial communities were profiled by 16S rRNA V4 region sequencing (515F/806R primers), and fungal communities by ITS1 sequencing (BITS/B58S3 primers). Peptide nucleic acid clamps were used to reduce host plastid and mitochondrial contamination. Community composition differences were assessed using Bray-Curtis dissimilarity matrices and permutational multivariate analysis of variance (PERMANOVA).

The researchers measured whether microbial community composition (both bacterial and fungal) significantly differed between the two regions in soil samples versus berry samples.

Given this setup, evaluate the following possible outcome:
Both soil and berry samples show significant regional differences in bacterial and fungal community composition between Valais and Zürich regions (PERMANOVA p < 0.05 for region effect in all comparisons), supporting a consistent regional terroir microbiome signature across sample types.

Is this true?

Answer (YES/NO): NO